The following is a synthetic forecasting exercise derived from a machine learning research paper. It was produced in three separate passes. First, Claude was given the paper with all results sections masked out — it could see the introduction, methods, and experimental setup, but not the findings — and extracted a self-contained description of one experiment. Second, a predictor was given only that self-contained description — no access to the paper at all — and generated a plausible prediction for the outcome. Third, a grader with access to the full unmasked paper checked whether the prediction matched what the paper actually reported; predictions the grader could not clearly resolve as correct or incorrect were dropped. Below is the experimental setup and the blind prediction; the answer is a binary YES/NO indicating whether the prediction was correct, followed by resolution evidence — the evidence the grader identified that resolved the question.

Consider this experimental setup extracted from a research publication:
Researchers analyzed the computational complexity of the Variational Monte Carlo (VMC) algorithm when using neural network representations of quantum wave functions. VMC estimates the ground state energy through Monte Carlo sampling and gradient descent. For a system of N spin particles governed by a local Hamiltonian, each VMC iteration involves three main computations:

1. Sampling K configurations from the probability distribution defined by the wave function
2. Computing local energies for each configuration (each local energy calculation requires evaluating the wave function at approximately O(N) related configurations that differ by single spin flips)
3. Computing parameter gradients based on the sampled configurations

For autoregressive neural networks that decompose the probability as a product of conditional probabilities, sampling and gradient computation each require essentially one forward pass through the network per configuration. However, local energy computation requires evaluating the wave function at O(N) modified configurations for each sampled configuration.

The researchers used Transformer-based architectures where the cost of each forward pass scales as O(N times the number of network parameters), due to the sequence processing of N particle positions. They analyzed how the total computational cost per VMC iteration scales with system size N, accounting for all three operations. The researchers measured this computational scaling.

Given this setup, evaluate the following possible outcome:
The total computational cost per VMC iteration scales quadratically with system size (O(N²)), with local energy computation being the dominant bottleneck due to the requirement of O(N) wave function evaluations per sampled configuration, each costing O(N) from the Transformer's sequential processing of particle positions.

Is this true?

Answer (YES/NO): YES